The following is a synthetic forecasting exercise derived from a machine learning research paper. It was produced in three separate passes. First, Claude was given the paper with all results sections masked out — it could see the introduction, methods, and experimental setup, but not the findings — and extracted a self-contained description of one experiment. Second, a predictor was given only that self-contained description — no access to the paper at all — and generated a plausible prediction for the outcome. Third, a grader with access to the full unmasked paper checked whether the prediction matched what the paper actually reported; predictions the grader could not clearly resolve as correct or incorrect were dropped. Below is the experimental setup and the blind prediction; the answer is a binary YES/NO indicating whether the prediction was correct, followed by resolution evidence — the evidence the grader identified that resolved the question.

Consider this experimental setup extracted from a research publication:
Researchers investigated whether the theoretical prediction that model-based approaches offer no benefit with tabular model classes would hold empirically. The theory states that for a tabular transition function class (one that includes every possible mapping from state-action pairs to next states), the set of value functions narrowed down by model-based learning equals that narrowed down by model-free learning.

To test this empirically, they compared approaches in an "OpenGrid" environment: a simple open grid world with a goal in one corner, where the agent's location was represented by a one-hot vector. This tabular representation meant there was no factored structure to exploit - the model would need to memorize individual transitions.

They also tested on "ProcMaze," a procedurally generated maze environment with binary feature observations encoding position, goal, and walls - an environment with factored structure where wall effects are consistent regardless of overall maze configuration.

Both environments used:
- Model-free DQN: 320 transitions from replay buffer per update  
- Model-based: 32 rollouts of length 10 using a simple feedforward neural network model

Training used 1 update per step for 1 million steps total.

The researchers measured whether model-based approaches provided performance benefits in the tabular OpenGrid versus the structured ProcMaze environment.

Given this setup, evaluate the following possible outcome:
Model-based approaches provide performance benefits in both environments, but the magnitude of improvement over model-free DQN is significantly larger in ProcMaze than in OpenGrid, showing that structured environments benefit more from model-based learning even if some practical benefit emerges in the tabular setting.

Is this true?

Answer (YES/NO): NO